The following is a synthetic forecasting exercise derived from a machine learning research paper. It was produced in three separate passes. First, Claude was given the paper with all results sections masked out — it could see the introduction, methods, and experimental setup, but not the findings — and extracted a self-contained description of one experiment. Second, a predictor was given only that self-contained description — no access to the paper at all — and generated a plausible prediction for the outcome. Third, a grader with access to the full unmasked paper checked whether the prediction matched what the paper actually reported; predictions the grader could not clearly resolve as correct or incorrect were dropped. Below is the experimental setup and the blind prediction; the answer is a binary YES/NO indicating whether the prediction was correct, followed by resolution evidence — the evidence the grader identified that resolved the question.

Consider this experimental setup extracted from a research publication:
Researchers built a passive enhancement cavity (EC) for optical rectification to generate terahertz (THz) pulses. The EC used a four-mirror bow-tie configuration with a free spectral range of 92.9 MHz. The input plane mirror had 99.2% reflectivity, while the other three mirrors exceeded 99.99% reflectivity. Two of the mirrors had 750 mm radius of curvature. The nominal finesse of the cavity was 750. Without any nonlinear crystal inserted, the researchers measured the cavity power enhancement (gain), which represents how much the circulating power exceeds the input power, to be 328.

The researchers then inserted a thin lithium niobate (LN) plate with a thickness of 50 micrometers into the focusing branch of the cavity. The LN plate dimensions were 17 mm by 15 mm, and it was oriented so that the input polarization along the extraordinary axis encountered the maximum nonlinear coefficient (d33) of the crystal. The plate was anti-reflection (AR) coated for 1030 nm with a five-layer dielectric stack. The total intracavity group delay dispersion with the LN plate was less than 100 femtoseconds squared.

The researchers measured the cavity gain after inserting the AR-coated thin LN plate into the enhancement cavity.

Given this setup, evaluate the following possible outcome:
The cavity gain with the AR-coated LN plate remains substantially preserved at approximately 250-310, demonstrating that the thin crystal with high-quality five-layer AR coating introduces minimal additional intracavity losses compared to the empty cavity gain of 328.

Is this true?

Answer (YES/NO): NO